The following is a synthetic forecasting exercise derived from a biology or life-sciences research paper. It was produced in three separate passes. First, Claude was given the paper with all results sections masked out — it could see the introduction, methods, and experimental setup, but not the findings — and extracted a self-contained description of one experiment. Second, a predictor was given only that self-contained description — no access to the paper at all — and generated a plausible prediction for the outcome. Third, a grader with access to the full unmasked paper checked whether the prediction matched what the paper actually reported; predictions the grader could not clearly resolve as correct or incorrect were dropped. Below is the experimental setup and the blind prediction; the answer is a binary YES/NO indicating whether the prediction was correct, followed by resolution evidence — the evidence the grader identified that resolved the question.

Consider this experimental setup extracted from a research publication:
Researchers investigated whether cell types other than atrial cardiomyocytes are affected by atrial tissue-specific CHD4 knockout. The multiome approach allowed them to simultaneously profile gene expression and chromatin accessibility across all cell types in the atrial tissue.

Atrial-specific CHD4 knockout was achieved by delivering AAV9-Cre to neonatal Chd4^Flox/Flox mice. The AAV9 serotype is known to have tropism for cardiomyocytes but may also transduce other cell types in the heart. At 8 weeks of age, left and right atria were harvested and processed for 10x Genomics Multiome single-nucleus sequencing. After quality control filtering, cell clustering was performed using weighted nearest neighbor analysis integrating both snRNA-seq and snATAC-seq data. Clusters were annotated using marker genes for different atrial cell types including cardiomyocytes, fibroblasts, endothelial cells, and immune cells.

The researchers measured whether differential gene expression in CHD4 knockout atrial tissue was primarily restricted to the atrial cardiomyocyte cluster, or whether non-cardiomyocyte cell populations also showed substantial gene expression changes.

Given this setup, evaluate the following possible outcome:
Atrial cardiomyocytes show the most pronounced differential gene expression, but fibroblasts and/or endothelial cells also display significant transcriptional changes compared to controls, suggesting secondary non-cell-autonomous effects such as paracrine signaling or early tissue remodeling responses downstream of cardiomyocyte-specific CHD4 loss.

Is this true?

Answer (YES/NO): YES